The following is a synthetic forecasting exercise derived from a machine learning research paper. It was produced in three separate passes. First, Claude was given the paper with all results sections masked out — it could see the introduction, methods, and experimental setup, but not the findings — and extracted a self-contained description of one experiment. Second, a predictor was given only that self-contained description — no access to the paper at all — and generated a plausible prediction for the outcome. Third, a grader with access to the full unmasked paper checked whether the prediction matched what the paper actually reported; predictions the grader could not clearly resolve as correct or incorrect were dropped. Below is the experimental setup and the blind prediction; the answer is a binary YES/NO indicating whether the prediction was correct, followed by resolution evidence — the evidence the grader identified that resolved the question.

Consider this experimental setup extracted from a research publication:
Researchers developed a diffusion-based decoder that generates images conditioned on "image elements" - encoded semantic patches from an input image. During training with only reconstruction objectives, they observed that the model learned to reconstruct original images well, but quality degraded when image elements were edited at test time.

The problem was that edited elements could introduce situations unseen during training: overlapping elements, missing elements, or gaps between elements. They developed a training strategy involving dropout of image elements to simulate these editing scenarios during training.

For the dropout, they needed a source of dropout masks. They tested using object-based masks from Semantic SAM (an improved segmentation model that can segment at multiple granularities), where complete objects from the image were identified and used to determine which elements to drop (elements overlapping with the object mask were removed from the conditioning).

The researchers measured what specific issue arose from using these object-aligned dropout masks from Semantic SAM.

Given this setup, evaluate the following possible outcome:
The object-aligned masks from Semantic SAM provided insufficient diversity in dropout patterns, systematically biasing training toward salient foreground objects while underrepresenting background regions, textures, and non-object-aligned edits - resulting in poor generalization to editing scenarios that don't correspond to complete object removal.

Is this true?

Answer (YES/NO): NO